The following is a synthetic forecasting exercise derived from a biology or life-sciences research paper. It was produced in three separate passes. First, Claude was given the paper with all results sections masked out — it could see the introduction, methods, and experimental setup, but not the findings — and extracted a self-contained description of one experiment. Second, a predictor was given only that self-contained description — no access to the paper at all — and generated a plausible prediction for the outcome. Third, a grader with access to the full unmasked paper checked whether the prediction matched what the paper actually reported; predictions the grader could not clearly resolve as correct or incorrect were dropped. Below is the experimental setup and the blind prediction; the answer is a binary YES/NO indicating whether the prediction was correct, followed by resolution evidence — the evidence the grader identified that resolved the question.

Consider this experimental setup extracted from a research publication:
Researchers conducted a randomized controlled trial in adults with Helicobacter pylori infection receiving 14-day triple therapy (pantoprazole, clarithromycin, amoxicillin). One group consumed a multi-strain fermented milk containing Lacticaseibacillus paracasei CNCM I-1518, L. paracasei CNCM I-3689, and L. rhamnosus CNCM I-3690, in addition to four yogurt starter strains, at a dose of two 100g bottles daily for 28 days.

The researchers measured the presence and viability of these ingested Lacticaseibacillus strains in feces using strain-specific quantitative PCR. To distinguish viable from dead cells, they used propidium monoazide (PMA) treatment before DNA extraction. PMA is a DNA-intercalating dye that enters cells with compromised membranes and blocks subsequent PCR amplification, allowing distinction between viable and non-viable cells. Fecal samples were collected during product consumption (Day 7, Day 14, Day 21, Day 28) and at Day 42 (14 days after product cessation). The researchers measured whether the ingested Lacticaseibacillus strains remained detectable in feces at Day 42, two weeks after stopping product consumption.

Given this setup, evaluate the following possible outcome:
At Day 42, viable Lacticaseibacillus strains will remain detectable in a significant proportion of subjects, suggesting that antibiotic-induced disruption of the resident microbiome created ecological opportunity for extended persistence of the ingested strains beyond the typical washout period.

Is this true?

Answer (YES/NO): NO